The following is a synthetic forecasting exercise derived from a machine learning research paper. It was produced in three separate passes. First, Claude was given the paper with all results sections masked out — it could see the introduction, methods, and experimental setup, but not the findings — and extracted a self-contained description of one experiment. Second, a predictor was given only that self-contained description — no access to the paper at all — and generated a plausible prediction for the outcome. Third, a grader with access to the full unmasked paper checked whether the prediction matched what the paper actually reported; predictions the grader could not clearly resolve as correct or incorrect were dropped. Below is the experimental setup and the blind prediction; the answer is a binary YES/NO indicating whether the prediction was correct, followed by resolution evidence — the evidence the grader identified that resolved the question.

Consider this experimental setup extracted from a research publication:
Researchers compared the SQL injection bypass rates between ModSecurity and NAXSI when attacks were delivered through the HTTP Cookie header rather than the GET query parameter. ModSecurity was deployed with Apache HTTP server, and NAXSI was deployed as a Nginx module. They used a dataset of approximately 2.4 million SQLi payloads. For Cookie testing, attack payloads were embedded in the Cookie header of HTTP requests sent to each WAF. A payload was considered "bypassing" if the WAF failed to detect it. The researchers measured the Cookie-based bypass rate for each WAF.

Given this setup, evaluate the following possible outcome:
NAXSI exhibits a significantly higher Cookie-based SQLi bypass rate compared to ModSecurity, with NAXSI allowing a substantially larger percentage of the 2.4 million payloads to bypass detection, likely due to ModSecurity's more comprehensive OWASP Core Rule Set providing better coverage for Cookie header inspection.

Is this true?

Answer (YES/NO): NO